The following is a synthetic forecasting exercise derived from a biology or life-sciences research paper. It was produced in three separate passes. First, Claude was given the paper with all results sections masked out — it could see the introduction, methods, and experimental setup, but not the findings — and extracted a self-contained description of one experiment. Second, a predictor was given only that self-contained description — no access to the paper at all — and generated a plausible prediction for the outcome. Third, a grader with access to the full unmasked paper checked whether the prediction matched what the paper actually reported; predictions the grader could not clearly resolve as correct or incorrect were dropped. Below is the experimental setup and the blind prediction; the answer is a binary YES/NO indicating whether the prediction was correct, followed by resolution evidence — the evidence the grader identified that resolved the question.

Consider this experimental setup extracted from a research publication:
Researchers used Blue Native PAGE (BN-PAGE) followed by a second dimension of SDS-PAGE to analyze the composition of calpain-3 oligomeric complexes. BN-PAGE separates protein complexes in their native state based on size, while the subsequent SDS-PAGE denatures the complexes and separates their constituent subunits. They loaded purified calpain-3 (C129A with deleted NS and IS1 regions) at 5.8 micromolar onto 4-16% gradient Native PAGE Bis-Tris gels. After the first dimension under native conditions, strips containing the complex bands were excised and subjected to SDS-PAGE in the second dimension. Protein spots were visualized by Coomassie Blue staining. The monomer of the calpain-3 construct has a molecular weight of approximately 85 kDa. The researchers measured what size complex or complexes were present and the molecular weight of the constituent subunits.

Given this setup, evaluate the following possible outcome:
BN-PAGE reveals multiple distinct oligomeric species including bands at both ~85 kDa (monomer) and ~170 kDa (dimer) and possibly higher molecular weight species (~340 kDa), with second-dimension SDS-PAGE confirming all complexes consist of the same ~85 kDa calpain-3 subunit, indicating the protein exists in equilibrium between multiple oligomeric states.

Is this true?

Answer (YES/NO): NO